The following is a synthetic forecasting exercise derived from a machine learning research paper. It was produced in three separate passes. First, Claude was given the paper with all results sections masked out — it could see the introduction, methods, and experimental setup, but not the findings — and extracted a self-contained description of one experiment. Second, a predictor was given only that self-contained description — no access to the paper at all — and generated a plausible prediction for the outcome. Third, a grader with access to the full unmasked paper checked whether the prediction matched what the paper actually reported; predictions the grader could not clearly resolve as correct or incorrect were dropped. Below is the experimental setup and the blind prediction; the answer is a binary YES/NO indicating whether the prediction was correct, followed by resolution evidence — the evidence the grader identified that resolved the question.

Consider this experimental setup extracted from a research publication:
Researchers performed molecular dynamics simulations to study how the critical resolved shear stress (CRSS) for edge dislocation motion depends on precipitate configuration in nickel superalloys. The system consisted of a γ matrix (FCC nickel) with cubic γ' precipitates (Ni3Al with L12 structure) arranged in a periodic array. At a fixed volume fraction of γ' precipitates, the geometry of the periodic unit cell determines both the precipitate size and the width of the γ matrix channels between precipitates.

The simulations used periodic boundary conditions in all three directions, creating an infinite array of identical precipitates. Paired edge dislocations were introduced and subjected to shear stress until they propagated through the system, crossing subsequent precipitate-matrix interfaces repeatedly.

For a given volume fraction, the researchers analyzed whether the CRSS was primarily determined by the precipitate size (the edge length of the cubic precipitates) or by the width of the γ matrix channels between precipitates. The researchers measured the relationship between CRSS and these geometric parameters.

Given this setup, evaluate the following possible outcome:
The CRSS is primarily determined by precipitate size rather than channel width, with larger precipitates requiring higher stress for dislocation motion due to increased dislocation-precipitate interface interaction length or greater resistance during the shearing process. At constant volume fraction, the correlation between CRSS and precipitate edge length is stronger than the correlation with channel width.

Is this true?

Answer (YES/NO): YES